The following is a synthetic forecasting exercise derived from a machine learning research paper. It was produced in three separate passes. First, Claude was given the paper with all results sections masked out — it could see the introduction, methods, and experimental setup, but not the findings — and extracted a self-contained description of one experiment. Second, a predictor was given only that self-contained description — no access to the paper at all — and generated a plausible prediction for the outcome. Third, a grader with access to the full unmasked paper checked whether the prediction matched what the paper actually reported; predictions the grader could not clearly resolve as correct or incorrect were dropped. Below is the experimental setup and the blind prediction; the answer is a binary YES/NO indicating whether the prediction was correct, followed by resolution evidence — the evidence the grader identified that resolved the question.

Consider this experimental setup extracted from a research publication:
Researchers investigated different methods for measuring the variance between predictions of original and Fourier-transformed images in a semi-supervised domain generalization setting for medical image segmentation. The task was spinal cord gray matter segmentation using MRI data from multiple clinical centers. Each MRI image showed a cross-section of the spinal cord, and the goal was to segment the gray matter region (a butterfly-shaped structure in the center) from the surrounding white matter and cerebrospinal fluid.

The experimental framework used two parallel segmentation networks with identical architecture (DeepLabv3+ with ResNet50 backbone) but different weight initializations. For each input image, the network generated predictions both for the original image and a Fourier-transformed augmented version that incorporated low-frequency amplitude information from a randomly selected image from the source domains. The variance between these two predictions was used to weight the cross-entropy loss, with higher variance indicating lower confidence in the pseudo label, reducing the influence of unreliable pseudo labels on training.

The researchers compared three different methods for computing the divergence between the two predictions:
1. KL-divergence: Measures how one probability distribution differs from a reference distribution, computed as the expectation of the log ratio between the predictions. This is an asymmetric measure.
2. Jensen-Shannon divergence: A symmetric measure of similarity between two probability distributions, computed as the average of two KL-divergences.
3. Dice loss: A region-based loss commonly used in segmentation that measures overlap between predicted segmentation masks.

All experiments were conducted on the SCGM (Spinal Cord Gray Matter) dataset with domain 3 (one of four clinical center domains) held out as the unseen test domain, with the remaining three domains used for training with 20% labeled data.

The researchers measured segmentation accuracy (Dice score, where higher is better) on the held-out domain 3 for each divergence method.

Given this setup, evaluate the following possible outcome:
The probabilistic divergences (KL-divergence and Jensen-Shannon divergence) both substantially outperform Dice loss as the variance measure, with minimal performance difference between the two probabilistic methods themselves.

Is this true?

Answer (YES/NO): NO